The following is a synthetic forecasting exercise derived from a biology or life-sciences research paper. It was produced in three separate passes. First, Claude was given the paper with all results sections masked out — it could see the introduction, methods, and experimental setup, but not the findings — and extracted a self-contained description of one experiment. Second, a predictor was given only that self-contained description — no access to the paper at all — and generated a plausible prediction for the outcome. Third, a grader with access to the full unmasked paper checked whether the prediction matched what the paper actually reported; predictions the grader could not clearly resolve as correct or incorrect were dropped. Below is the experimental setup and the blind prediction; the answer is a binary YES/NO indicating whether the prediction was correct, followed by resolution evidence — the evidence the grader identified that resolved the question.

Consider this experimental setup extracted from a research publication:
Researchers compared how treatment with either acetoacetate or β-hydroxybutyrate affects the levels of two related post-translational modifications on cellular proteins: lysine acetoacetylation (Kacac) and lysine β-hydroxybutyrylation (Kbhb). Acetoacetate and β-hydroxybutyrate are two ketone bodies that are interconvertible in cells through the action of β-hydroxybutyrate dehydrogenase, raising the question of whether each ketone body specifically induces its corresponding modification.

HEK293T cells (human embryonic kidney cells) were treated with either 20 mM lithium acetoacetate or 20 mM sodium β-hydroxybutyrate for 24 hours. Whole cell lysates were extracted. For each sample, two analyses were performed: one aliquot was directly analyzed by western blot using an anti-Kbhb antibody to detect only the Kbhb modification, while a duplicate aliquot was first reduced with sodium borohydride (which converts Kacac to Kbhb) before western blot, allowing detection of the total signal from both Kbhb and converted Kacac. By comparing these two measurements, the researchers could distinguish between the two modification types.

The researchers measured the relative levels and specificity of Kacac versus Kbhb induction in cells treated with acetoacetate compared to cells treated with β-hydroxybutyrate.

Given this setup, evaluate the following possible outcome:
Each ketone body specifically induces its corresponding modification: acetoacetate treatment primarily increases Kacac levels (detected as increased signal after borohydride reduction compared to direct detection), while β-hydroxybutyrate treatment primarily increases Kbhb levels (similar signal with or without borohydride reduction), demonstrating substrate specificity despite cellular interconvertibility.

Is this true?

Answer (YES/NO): YES